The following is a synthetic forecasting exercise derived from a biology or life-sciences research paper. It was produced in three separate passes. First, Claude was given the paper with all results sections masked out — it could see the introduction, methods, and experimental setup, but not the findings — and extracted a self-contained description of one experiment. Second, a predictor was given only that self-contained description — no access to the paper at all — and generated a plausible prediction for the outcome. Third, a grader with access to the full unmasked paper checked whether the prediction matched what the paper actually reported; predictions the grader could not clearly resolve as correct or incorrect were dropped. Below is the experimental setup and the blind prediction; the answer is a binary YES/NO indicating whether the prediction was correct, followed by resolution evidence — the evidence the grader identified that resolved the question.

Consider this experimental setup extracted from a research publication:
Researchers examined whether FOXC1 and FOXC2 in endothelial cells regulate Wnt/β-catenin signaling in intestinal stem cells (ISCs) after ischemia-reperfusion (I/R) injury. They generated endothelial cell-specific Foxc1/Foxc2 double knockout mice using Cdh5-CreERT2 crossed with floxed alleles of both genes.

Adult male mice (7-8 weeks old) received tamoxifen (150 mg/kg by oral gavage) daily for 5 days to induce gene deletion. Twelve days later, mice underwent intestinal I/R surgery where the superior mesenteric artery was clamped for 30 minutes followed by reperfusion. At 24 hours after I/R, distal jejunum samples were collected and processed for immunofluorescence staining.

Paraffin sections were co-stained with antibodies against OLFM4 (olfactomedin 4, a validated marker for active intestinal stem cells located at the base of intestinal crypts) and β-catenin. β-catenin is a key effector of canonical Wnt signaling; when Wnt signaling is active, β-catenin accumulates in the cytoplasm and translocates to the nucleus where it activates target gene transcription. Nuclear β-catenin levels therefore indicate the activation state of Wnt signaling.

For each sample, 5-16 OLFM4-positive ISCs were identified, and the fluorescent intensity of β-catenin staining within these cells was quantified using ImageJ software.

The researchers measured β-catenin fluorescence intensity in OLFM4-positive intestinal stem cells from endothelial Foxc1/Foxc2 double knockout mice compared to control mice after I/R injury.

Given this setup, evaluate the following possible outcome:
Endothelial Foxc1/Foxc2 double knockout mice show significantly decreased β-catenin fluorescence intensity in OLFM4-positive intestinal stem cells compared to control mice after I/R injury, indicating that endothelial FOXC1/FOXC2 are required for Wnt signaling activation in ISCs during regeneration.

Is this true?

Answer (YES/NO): YES